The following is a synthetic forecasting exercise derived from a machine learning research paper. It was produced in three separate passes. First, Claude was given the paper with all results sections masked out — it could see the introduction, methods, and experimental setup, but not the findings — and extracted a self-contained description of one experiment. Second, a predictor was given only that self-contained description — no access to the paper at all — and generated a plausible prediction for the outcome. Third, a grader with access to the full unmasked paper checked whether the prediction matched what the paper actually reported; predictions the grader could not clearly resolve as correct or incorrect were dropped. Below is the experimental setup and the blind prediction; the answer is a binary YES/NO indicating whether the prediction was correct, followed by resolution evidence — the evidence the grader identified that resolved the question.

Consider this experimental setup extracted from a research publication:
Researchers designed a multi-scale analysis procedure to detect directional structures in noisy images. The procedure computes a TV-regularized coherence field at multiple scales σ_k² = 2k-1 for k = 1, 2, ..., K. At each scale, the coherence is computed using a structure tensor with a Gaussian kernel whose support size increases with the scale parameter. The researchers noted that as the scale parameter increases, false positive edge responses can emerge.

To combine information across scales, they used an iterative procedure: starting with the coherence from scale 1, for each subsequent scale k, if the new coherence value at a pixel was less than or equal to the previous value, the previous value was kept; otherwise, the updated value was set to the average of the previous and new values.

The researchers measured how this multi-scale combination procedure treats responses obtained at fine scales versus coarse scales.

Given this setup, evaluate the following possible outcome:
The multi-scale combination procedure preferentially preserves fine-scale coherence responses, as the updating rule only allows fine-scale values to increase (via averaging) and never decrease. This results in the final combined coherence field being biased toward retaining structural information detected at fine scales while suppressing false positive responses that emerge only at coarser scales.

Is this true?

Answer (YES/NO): YES